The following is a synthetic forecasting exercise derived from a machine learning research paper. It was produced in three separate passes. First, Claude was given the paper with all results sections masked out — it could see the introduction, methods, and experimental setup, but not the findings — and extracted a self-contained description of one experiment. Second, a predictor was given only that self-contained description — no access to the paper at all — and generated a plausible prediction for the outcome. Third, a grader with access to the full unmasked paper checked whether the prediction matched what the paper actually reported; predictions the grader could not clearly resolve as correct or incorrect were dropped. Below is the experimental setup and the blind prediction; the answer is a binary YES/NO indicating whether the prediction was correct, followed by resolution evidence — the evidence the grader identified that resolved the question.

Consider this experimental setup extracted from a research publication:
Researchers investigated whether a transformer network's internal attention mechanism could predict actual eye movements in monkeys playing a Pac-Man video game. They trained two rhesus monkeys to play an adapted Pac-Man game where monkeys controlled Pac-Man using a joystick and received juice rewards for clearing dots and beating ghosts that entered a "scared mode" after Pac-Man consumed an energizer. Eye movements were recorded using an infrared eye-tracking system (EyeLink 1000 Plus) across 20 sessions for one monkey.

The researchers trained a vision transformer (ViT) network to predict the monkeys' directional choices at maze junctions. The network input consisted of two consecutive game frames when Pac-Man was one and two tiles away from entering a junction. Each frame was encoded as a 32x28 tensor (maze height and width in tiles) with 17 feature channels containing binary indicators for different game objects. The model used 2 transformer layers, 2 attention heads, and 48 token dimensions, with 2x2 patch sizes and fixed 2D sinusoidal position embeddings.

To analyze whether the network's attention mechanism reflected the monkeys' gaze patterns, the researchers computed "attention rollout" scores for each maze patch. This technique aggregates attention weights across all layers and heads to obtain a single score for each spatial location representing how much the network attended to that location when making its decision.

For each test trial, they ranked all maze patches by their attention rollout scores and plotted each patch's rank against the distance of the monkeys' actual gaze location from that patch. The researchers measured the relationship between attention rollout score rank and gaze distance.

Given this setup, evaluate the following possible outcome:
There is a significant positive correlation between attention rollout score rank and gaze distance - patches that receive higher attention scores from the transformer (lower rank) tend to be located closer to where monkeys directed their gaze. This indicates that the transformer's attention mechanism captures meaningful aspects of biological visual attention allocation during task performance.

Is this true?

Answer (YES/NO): YES